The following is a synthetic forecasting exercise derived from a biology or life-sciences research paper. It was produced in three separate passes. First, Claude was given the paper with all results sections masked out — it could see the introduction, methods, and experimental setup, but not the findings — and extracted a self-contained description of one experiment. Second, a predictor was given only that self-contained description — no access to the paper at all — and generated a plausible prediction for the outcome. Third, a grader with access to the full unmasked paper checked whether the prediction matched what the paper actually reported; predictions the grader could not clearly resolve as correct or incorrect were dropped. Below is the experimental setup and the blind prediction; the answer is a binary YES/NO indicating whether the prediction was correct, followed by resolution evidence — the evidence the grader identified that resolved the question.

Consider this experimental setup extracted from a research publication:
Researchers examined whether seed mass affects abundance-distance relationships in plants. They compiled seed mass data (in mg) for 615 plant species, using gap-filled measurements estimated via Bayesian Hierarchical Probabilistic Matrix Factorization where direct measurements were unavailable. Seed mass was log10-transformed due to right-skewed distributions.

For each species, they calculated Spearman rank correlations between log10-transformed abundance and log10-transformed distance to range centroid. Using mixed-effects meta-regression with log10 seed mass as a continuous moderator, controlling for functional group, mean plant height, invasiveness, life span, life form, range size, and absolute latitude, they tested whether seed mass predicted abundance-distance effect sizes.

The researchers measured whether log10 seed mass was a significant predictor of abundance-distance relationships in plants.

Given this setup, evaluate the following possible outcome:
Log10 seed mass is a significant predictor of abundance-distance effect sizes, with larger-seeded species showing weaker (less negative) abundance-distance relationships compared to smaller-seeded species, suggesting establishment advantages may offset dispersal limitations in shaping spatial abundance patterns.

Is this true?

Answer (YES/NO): NO